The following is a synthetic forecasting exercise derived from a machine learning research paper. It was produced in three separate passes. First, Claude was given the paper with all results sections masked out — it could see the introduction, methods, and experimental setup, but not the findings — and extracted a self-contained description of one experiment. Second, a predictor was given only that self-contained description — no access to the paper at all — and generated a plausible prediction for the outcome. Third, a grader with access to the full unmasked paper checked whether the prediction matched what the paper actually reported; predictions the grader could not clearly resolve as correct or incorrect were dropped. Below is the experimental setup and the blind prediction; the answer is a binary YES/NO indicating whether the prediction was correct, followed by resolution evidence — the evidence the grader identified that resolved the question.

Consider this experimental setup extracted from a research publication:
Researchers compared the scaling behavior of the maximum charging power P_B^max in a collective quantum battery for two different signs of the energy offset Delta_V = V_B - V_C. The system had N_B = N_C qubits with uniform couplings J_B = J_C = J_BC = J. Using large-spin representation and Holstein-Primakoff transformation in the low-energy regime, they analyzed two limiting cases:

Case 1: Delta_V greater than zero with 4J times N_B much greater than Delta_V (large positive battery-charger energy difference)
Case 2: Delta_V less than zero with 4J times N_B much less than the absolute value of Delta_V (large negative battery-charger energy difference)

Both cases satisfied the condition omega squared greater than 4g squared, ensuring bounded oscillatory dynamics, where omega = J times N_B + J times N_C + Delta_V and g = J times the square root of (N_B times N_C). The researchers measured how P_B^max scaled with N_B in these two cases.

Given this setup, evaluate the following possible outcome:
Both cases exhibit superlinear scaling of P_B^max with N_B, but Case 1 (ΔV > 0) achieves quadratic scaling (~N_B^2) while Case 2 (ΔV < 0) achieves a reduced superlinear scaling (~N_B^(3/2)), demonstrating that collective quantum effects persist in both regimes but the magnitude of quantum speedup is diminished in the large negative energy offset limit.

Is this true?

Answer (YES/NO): NO